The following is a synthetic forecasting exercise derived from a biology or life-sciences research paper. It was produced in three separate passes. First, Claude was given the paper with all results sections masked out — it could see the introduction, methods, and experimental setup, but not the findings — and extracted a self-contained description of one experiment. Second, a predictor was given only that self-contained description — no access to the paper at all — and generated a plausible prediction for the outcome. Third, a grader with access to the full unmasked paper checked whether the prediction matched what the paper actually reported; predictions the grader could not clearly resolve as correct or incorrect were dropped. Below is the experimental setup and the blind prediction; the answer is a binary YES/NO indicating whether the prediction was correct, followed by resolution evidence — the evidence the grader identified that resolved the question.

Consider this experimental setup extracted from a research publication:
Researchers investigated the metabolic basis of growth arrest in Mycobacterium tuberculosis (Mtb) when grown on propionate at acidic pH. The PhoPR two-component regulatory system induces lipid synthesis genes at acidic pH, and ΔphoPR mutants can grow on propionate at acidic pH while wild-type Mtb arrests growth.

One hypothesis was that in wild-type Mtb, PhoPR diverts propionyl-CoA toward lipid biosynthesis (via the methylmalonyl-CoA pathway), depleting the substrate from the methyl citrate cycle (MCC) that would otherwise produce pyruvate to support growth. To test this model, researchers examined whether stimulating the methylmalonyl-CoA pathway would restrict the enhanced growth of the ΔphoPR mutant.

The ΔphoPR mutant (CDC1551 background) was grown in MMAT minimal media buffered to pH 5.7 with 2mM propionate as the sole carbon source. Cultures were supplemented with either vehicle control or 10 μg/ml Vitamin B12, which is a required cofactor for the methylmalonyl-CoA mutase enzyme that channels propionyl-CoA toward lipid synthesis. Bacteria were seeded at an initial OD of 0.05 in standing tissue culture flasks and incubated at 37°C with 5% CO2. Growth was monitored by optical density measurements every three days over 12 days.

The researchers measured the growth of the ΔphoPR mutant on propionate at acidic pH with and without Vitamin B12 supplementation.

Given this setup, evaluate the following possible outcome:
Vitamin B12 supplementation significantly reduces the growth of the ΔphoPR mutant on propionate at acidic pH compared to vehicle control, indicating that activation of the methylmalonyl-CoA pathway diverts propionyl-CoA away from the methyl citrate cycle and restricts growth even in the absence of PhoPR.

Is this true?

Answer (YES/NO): YES